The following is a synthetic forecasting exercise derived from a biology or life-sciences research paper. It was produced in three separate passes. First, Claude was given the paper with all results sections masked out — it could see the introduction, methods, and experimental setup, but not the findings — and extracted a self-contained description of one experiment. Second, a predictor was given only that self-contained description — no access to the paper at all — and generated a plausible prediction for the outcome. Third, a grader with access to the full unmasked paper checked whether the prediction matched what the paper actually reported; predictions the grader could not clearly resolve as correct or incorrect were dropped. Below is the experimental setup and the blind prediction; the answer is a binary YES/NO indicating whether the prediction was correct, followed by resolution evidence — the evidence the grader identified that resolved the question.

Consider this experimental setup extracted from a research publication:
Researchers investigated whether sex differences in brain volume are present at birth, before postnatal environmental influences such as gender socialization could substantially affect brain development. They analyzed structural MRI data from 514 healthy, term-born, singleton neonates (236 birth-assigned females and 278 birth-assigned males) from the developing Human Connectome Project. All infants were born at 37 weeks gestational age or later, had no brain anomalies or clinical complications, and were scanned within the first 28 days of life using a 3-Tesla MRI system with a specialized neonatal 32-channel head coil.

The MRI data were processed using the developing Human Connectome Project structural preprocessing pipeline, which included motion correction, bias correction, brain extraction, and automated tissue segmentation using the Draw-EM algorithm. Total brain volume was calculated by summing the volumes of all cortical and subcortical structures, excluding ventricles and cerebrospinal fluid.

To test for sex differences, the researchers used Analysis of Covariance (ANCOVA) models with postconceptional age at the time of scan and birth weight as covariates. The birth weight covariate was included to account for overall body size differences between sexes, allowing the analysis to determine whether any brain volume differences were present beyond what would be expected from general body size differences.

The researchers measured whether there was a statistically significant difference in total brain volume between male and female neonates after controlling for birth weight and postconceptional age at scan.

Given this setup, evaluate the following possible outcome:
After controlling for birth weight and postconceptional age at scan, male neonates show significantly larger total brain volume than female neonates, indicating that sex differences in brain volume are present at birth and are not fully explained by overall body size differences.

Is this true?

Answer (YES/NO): YES